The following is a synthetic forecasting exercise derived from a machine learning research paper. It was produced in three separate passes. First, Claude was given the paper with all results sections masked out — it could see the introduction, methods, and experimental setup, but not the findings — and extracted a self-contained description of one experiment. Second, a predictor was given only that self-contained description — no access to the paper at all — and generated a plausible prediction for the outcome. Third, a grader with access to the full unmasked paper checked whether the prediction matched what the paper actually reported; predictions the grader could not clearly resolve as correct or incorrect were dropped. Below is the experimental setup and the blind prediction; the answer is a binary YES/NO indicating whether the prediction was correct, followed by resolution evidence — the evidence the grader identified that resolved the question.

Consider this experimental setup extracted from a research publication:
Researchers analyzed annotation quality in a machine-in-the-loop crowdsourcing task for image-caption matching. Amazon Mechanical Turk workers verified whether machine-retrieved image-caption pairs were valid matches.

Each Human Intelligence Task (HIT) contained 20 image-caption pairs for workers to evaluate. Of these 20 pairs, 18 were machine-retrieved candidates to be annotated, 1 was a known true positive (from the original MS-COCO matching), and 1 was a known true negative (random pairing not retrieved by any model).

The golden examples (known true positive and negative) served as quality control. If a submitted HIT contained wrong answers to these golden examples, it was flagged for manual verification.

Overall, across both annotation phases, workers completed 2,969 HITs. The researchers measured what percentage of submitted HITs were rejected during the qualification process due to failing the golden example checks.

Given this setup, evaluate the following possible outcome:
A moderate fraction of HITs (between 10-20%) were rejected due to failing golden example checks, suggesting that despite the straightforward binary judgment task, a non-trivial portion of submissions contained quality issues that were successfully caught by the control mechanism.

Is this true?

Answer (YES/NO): NO